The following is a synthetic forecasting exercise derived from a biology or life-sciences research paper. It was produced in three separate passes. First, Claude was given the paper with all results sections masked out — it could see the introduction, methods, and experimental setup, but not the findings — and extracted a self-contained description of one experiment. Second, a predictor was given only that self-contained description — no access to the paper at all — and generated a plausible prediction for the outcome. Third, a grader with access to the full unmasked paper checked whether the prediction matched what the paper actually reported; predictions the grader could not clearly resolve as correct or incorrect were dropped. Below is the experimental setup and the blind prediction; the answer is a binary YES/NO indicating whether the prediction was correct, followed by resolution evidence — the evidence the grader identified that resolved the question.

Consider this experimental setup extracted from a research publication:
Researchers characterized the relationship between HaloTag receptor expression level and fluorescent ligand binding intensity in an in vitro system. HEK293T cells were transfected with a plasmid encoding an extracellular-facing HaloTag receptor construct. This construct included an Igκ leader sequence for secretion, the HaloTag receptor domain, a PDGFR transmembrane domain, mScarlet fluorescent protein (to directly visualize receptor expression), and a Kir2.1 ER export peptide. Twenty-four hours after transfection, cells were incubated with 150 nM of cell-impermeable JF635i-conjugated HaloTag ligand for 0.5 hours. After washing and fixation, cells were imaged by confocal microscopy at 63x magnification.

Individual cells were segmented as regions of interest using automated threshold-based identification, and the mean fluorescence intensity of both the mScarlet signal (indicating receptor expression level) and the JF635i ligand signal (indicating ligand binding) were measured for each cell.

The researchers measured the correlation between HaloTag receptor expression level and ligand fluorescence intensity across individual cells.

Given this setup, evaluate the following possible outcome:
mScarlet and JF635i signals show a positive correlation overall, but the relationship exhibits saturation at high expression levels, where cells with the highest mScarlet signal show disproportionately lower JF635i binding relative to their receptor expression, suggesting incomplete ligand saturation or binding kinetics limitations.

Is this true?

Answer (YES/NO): NO